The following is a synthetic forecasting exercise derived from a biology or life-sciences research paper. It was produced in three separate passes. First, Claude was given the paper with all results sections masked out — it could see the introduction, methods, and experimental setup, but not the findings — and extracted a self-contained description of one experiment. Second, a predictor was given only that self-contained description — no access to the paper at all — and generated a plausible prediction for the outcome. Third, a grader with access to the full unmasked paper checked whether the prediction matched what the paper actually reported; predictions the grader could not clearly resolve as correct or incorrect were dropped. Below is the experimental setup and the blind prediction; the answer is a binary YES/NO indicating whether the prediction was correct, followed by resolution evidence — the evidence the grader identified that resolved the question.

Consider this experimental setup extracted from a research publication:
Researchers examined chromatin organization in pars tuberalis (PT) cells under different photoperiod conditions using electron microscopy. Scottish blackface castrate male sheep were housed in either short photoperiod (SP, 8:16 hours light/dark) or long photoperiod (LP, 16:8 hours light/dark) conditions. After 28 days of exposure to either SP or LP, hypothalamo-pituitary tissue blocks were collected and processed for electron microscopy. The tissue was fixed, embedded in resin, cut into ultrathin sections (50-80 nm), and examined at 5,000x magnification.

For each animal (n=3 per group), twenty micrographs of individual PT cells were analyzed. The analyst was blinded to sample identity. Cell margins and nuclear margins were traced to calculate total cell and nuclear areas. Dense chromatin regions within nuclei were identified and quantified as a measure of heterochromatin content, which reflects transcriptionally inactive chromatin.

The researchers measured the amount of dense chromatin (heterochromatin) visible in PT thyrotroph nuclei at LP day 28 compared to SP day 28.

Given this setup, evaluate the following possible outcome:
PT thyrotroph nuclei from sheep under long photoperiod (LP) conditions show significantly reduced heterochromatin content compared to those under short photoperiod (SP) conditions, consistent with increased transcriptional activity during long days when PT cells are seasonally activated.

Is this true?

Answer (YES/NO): YES